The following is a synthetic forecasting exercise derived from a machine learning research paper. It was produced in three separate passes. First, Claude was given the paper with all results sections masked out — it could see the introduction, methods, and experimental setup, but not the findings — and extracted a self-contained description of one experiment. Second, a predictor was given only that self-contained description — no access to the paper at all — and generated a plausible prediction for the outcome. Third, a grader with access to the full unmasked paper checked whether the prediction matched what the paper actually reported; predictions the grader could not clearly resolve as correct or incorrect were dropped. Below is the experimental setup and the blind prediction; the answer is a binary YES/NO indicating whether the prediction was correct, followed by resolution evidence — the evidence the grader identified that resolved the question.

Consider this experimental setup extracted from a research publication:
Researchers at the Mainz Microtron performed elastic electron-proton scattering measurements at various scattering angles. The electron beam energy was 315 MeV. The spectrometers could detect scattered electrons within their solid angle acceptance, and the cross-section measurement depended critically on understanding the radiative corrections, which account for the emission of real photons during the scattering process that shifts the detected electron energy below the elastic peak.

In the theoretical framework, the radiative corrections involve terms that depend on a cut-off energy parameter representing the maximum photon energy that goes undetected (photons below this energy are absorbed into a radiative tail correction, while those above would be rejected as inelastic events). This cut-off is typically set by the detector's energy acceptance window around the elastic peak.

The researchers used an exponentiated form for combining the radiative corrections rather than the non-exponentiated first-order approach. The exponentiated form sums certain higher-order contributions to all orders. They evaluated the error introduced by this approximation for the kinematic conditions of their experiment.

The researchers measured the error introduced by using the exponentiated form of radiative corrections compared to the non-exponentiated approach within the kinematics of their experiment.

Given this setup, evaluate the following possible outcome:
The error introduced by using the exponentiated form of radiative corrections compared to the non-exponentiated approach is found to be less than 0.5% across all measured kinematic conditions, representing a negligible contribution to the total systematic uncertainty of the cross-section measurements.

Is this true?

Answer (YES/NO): NO